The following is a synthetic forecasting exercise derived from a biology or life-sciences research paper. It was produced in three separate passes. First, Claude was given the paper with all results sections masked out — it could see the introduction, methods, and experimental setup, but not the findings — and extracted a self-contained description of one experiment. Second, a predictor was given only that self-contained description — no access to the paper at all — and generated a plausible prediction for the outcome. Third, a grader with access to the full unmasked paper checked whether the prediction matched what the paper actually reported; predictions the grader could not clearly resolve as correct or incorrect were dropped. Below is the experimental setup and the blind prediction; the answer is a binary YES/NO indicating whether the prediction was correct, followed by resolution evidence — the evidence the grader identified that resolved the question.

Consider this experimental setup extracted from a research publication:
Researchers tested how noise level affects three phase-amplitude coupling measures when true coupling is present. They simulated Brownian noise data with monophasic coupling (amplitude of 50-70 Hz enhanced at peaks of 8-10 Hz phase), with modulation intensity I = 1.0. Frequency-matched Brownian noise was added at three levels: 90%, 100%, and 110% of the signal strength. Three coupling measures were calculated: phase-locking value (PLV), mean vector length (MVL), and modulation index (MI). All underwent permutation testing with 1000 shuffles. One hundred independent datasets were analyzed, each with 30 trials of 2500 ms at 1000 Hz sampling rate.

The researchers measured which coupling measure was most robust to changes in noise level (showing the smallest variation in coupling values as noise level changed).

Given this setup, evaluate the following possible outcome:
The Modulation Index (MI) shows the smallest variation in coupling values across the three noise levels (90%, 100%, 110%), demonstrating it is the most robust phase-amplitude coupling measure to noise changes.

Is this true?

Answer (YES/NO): NO